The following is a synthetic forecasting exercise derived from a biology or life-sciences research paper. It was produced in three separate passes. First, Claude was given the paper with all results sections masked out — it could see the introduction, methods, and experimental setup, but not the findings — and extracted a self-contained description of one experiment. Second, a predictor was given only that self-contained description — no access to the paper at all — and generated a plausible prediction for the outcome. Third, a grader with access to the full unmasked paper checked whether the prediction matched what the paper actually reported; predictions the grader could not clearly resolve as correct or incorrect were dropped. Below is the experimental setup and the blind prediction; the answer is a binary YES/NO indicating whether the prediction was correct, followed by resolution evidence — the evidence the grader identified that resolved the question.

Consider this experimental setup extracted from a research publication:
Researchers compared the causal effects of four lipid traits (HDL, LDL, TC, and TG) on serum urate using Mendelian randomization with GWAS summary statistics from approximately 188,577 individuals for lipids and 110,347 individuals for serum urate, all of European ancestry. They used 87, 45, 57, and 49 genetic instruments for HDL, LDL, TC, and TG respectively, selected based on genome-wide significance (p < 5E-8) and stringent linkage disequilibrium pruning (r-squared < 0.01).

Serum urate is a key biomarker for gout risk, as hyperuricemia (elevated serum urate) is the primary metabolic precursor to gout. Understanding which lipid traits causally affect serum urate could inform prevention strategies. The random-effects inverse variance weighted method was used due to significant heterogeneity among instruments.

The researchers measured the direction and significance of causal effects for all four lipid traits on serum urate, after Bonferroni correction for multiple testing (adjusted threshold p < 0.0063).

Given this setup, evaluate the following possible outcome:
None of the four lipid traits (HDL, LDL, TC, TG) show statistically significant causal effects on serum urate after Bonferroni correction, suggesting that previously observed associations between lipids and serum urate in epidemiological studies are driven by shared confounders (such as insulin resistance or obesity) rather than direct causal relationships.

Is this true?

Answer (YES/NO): NO